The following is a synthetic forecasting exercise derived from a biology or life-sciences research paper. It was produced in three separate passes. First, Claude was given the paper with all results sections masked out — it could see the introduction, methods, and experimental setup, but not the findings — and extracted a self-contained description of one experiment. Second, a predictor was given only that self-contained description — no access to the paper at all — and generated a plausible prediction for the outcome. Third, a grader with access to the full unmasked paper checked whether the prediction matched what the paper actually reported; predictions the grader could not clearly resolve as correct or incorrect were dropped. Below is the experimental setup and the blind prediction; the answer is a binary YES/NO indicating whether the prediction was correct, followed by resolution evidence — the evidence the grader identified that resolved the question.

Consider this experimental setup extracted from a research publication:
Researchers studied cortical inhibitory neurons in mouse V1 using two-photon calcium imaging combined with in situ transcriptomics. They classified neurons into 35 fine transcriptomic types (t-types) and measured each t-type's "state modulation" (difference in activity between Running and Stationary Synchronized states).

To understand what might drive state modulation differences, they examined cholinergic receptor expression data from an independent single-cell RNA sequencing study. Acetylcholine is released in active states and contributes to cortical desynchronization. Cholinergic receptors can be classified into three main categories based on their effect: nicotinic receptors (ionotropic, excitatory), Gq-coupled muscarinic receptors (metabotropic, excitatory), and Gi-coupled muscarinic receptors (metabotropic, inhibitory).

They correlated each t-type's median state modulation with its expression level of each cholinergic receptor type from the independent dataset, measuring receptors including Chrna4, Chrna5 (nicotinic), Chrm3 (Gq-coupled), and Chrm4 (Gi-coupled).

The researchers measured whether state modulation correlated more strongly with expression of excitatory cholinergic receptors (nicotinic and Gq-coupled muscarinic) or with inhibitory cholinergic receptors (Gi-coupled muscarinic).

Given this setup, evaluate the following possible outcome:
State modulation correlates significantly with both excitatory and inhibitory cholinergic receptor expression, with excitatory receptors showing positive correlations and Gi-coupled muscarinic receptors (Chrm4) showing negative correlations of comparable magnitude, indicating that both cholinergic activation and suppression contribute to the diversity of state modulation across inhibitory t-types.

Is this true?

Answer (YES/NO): NO